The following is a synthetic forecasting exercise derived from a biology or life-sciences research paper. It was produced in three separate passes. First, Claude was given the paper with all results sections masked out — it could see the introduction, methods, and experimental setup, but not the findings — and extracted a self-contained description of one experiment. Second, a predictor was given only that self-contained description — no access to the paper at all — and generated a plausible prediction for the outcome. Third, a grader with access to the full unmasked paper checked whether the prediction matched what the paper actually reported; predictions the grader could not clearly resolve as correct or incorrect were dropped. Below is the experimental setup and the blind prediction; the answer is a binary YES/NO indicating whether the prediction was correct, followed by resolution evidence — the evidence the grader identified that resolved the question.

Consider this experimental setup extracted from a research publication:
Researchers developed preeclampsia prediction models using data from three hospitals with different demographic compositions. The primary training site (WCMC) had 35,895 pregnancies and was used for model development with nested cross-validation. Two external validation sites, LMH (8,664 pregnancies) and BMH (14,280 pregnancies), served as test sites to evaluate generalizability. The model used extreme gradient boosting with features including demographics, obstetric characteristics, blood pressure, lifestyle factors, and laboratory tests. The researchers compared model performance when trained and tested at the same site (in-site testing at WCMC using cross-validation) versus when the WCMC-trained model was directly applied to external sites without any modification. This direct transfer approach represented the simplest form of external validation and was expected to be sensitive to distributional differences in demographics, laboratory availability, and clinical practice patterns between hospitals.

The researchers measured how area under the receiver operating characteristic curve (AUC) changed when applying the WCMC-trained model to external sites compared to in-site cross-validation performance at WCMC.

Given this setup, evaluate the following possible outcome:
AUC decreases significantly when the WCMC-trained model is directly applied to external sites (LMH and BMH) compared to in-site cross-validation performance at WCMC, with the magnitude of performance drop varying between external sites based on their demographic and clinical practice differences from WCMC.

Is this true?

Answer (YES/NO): NO